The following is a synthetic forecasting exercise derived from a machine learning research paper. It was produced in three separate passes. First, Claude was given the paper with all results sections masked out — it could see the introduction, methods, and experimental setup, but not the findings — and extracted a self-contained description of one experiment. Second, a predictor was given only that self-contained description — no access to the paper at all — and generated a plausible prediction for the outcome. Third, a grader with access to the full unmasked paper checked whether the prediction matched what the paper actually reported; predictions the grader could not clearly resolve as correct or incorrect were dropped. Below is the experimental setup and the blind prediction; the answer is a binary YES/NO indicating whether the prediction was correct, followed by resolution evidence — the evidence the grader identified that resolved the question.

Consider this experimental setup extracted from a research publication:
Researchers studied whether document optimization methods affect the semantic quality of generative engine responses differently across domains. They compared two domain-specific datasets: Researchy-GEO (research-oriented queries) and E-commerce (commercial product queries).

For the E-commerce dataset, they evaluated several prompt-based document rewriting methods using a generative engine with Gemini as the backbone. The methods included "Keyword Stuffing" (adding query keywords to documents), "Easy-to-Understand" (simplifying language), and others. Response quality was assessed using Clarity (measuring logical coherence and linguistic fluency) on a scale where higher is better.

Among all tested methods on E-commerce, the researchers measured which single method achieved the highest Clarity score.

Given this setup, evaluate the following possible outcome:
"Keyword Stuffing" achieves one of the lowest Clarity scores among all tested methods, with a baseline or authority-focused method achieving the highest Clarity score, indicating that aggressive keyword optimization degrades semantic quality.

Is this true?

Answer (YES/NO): NO